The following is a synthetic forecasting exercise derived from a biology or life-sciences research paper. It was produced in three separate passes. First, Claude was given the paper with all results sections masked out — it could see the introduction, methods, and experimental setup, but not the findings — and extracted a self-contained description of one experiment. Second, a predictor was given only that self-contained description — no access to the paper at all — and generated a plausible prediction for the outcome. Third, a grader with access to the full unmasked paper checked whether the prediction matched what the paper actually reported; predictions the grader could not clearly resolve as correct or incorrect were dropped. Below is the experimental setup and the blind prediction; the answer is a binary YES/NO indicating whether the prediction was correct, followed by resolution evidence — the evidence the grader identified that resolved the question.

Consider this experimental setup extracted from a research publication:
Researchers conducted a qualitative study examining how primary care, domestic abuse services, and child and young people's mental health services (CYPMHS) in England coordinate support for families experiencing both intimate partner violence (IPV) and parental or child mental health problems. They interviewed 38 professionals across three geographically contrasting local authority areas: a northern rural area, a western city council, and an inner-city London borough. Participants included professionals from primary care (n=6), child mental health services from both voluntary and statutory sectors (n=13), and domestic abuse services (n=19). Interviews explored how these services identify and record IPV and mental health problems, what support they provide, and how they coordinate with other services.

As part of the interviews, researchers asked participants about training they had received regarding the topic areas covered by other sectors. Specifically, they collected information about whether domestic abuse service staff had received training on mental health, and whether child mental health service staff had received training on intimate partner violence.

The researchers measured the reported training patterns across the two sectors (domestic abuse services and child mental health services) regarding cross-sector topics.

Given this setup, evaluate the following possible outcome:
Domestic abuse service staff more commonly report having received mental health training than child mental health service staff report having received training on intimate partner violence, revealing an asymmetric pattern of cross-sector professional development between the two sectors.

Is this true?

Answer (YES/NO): YES